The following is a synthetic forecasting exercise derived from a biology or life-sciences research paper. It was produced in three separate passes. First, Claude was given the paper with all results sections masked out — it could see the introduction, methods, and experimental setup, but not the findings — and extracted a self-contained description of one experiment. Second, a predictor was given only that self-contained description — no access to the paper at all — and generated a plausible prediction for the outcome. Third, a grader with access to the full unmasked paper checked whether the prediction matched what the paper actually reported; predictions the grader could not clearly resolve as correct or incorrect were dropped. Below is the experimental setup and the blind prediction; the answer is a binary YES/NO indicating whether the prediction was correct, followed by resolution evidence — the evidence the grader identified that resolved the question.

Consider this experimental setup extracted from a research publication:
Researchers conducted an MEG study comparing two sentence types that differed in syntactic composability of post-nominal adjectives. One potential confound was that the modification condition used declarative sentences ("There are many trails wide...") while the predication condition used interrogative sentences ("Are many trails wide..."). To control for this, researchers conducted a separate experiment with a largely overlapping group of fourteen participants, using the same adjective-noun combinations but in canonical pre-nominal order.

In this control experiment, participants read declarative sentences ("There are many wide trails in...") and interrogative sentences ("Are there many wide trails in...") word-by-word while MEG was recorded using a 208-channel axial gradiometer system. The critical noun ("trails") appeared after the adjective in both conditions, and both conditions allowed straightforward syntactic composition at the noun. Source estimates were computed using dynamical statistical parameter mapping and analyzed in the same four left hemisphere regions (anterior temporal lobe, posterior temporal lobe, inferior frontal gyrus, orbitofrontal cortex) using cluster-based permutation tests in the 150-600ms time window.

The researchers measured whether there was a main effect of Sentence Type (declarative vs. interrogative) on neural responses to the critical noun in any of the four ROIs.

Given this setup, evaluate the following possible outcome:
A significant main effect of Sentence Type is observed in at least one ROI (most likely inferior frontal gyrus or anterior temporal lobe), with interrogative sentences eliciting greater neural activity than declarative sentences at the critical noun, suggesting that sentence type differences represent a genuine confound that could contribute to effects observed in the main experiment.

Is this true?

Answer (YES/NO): NO